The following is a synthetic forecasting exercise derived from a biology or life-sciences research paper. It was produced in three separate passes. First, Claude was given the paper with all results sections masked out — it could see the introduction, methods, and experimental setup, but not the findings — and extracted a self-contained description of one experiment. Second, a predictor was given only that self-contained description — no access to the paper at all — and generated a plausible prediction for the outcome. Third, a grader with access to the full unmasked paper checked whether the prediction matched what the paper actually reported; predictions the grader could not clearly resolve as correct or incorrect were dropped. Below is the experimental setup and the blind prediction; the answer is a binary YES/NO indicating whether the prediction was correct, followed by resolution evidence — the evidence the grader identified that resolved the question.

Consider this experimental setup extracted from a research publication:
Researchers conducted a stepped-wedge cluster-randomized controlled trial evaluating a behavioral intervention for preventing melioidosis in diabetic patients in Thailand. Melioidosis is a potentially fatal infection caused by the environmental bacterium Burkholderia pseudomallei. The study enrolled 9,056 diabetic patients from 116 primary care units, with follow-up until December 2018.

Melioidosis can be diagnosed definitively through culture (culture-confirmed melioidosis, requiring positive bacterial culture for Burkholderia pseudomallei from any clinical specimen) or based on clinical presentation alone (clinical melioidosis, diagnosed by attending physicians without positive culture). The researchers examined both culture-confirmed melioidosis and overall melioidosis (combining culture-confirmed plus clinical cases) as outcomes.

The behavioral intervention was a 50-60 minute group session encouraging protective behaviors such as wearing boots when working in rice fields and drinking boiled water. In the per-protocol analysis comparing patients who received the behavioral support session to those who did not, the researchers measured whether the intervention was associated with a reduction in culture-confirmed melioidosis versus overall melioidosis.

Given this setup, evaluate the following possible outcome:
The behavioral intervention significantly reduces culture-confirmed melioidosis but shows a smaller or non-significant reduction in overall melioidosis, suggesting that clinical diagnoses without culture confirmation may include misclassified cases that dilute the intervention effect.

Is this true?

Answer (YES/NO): NO